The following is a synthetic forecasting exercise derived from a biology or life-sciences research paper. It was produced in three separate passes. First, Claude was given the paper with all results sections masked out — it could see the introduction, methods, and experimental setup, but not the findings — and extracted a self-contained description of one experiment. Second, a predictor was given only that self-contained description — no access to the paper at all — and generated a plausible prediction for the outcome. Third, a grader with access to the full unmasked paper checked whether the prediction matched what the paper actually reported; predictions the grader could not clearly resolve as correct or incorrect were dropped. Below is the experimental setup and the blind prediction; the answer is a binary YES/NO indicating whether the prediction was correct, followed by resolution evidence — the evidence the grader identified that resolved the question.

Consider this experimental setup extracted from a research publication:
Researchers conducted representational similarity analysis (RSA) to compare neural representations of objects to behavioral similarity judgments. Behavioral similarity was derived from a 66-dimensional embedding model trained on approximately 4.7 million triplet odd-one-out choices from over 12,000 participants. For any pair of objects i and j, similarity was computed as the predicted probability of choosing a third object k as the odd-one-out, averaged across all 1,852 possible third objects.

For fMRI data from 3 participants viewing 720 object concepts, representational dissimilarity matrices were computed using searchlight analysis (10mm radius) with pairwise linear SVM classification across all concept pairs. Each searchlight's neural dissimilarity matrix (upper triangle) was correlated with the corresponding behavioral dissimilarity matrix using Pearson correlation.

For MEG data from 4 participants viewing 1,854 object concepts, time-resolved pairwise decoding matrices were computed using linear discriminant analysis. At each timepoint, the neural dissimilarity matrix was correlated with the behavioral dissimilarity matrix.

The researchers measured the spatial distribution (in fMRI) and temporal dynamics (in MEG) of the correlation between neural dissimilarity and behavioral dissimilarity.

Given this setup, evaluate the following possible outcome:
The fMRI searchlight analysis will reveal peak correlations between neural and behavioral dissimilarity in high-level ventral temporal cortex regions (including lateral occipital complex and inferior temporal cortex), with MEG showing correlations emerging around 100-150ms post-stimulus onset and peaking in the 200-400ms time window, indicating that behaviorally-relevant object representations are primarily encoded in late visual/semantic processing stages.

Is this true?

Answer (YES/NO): NO